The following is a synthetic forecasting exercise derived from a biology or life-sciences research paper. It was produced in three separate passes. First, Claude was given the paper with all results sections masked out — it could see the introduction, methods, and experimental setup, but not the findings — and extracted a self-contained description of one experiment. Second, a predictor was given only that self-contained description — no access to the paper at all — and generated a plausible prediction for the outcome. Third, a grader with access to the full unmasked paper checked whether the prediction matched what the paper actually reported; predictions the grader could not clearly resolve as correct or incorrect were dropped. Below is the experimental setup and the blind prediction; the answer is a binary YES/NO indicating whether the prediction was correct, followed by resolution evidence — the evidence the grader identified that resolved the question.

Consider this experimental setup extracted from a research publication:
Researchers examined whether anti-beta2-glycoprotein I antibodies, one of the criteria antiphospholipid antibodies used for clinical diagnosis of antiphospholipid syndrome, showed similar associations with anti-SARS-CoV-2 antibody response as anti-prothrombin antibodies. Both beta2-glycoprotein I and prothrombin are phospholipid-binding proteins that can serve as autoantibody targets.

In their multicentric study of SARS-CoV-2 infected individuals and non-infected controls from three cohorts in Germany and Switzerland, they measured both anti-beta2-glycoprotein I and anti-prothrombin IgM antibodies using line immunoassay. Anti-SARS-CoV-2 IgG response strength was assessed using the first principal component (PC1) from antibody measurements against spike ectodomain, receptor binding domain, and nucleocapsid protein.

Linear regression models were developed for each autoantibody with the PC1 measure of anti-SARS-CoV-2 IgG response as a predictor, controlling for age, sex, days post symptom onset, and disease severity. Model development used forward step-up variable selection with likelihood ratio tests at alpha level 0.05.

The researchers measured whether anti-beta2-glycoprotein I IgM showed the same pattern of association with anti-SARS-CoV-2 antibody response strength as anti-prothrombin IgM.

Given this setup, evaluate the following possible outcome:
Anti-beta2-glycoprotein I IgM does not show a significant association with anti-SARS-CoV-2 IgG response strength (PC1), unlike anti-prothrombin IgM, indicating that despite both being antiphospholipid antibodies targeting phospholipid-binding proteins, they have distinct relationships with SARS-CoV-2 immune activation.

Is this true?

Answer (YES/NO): YES